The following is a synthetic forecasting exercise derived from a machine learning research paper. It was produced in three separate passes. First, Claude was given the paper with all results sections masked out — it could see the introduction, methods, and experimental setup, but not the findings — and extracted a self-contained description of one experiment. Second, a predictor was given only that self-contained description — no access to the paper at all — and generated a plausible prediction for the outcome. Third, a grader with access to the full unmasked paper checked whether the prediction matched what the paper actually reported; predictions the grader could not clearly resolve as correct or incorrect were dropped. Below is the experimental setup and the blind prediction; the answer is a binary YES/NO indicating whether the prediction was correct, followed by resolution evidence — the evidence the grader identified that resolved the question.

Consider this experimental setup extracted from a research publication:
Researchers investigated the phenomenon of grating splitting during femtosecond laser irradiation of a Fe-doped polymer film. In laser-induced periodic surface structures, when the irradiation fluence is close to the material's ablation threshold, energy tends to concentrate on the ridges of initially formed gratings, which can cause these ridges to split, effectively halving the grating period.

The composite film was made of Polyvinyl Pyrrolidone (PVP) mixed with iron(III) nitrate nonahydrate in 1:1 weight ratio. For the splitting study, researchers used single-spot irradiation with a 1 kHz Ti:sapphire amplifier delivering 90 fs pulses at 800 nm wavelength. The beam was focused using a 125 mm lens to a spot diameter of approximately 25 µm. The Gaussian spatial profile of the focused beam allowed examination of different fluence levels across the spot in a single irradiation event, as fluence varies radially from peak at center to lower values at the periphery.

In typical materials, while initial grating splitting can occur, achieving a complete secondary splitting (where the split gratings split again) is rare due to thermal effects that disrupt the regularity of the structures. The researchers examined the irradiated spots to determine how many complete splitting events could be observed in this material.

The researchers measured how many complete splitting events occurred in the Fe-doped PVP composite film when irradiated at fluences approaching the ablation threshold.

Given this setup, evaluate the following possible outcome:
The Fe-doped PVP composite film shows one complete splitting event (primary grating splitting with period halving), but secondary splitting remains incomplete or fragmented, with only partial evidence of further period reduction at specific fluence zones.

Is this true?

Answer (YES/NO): NO